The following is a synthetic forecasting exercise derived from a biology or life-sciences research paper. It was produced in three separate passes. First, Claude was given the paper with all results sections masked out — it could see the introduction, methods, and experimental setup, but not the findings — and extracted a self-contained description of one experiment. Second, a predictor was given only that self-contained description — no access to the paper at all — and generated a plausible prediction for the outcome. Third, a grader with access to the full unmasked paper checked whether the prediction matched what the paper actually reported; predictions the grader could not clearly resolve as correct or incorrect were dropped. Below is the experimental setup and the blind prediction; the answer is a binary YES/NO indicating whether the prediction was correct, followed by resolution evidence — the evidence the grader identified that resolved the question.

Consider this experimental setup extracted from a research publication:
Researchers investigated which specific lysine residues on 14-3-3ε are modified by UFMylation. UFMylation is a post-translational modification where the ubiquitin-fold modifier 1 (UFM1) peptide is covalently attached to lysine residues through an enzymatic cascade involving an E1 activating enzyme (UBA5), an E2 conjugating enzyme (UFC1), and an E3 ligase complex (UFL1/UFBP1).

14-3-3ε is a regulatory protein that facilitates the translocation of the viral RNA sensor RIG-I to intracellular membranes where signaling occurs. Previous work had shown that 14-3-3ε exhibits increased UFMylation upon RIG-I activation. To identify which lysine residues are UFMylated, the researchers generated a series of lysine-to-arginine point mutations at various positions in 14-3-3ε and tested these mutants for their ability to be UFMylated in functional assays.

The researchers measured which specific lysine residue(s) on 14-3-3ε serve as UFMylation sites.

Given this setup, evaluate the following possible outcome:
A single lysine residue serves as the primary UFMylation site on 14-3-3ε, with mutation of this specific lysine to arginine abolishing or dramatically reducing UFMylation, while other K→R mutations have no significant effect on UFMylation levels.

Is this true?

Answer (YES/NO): NO